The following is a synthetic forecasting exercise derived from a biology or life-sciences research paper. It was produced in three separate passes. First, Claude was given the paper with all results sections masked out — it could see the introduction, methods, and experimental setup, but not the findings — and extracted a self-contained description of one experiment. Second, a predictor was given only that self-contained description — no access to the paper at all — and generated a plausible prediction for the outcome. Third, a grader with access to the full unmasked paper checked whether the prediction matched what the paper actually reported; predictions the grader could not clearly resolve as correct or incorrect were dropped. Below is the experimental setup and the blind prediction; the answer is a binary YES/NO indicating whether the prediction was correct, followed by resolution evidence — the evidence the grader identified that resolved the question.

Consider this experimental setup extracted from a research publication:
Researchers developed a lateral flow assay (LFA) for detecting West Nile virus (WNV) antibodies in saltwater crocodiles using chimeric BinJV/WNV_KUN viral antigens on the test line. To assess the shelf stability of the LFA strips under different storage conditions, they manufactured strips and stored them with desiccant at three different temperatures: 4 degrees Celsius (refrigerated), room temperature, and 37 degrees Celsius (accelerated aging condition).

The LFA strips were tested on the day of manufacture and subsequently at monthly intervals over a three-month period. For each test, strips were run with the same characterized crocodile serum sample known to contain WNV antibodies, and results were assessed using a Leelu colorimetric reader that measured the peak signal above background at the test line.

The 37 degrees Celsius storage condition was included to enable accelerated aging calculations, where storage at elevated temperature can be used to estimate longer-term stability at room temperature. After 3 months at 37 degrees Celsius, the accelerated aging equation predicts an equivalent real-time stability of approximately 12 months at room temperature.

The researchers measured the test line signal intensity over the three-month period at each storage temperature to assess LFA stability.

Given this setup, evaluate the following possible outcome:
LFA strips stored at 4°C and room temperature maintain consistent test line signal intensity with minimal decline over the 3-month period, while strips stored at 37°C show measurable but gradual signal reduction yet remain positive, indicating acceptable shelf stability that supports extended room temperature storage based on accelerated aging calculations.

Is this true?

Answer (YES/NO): NO